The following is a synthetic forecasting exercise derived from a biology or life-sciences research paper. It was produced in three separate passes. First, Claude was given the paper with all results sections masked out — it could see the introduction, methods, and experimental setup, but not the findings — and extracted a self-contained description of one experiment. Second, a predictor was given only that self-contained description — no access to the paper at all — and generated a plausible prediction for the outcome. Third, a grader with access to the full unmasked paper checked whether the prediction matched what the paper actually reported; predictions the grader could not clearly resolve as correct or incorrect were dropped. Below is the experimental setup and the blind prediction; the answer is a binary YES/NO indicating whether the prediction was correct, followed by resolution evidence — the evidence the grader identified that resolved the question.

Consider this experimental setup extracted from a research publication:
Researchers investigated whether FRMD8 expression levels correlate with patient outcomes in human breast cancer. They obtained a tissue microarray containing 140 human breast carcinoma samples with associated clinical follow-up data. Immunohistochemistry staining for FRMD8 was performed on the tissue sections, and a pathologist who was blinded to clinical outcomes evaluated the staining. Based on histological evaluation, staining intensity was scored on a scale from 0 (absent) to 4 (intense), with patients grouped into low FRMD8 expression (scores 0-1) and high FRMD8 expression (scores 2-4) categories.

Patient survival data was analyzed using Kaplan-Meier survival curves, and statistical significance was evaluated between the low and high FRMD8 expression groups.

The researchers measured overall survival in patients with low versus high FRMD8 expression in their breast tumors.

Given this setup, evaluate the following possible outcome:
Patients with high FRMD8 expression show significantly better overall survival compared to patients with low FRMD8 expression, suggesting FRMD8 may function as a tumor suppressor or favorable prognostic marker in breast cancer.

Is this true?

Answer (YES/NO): YES